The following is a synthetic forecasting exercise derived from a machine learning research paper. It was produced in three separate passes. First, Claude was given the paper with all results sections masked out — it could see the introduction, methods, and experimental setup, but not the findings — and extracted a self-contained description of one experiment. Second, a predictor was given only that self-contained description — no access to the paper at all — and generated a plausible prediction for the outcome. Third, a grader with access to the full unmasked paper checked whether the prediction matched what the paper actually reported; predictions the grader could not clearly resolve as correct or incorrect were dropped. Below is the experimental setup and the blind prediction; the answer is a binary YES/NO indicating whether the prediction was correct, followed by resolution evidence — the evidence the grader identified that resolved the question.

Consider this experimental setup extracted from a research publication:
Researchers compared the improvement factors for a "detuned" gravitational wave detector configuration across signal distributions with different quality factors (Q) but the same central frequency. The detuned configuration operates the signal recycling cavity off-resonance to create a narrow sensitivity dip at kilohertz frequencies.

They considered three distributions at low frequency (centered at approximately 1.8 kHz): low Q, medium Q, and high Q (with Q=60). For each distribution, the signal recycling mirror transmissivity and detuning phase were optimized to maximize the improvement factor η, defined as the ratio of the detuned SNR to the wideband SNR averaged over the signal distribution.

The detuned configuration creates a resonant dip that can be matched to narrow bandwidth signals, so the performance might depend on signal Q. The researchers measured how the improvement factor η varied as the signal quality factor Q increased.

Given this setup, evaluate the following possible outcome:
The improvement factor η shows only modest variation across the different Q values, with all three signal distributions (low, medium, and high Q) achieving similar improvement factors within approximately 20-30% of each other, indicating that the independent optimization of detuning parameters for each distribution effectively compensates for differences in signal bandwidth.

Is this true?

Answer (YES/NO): YES